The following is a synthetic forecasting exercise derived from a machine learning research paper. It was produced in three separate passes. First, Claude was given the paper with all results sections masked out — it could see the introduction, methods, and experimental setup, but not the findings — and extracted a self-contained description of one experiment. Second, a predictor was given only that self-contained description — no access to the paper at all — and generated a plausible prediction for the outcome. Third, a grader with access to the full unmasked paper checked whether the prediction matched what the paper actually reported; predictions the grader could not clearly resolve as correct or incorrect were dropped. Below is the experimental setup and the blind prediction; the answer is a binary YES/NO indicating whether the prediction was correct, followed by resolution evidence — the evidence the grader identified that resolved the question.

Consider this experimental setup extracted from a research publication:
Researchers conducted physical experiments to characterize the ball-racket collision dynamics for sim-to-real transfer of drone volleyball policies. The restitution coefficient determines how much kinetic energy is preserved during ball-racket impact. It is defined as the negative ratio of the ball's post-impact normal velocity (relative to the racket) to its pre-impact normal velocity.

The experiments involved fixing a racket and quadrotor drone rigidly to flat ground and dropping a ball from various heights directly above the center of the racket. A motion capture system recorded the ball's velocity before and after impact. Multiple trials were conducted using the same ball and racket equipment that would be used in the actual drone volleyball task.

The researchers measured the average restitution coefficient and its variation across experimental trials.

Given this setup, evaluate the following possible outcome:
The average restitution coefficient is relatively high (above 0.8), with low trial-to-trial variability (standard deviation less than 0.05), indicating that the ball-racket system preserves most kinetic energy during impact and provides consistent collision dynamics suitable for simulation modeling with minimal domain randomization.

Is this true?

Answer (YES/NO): NO